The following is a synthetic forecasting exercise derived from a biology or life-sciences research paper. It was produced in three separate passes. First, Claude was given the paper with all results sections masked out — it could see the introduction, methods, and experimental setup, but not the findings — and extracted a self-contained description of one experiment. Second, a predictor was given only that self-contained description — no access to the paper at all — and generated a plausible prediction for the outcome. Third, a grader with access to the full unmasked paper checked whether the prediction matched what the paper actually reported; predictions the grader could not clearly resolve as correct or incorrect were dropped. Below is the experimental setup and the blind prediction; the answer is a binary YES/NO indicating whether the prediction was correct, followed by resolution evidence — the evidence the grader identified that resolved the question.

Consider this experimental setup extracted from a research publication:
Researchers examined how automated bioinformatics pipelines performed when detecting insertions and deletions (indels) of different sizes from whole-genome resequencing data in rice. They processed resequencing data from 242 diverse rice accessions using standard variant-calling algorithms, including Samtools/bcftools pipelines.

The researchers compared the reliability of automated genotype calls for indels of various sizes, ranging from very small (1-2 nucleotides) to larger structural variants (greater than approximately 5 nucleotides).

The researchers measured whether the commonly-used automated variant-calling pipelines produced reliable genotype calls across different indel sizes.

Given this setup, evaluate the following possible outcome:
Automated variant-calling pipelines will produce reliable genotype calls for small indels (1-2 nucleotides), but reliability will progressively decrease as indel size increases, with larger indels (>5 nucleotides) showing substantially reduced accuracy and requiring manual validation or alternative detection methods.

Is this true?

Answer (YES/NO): NO